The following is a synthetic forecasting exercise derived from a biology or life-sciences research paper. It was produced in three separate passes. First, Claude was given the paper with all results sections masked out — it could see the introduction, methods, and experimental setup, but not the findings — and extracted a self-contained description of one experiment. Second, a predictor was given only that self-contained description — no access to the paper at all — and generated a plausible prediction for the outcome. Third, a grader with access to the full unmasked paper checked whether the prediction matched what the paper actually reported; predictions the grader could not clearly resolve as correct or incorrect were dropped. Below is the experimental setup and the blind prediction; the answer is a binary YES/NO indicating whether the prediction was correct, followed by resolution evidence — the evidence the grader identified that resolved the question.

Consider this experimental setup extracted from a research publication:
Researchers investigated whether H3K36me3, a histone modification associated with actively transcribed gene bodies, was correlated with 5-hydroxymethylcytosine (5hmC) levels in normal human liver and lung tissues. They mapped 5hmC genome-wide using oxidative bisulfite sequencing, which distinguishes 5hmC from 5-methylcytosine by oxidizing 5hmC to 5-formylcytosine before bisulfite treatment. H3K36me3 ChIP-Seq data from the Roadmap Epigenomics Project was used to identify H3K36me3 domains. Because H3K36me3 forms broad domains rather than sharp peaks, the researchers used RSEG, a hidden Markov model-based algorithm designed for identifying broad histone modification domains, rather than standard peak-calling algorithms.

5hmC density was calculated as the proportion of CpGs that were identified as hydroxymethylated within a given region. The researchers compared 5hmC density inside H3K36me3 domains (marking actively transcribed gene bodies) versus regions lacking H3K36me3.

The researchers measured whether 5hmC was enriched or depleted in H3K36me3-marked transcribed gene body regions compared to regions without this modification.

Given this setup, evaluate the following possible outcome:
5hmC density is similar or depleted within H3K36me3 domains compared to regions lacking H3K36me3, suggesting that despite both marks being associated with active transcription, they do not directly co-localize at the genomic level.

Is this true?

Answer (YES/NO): NO